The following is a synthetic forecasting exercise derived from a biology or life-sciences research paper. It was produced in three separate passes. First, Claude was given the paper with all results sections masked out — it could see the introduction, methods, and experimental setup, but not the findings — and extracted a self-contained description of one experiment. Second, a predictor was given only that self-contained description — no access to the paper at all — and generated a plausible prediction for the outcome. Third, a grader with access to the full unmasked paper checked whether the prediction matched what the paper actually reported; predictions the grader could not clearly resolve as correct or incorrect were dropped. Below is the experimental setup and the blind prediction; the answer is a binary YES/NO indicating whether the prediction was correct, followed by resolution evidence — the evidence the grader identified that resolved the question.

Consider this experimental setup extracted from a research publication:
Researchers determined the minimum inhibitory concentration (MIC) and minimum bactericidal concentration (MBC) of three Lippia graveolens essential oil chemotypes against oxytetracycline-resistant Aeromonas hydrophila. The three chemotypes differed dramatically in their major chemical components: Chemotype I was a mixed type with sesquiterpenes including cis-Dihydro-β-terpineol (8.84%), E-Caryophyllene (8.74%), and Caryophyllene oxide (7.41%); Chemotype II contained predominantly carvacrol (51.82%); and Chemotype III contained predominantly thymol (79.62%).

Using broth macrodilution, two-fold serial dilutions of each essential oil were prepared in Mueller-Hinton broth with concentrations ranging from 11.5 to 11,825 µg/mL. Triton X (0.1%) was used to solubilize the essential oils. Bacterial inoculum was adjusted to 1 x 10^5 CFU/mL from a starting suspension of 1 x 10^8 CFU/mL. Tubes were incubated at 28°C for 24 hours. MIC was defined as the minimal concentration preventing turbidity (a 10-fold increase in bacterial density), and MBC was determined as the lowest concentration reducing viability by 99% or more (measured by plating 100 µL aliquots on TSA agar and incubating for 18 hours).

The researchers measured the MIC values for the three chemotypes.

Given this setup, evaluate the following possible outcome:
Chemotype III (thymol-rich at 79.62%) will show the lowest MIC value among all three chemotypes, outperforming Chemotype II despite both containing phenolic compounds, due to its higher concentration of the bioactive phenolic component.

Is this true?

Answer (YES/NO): YES